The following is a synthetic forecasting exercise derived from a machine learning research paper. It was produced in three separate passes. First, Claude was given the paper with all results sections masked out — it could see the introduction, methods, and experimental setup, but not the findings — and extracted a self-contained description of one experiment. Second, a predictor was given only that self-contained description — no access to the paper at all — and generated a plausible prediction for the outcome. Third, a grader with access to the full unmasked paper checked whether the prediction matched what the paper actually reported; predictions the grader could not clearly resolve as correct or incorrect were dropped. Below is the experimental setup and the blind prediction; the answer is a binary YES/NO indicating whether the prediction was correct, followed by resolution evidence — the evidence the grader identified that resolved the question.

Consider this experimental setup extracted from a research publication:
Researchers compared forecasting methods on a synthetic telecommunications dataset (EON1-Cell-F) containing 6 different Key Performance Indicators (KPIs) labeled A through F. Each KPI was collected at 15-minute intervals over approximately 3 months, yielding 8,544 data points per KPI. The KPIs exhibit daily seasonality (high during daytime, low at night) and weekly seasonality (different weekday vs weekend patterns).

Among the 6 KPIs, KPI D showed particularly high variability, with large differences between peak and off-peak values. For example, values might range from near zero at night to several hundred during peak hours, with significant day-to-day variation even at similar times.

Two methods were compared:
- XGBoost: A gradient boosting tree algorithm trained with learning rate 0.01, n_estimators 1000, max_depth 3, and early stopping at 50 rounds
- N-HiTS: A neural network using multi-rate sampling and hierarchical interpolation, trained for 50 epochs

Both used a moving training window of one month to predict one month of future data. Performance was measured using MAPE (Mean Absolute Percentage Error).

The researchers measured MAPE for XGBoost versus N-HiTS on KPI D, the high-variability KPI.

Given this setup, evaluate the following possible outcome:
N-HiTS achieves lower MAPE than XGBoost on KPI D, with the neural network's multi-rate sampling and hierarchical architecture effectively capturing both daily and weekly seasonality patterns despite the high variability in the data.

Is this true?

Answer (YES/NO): NO